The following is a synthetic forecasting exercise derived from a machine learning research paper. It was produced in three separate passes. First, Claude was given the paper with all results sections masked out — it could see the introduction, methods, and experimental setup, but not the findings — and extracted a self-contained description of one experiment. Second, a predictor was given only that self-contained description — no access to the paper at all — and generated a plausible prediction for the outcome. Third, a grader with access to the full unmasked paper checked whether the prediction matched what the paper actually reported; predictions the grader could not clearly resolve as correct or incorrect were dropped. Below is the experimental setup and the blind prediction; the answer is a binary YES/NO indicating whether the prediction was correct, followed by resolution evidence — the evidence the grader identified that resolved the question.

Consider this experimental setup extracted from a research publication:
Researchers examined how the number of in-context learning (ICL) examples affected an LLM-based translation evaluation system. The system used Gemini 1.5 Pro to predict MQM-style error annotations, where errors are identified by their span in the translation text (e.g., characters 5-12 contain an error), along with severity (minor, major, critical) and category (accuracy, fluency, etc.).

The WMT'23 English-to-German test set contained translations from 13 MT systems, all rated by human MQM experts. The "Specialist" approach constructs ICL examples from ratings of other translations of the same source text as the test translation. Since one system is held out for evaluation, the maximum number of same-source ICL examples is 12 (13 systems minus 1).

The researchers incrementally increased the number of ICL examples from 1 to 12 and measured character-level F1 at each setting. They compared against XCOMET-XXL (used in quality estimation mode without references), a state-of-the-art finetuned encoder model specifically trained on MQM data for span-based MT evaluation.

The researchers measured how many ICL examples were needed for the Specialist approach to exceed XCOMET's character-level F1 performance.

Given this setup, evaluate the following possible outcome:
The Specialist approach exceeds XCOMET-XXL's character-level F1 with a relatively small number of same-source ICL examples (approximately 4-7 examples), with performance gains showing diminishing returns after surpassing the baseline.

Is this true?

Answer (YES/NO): NO